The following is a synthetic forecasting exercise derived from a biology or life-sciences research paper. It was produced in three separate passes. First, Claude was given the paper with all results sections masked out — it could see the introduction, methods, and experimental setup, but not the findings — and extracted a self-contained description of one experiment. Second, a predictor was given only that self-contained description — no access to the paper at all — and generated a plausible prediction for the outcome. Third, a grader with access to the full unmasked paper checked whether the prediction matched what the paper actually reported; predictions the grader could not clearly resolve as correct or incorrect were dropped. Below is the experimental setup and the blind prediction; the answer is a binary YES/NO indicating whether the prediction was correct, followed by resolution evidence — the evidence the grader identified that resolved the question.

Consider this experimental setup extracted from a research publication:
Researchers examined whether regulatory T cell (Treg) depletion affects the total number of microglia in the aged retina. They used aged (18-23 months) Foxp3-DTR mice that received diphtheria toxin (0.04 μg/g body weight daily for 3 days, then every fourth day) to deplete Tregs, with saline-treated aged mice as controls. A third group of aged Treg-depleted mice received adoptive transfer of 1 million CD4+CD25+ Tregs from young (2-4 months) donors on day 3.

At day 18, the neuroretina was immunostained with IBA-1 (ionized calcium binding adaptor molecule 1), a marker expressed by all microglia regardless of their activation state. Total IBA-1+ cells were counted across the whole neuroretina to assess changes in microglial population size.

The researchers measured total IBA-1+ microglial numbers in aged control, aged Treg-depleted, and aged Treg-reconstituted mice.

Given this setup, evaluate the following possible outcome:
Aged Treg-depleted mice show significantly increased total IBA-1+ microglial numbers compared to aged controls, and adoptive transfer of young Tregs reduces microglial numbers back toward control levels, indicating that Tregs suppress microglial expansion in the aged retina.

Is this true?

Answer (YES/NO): YES